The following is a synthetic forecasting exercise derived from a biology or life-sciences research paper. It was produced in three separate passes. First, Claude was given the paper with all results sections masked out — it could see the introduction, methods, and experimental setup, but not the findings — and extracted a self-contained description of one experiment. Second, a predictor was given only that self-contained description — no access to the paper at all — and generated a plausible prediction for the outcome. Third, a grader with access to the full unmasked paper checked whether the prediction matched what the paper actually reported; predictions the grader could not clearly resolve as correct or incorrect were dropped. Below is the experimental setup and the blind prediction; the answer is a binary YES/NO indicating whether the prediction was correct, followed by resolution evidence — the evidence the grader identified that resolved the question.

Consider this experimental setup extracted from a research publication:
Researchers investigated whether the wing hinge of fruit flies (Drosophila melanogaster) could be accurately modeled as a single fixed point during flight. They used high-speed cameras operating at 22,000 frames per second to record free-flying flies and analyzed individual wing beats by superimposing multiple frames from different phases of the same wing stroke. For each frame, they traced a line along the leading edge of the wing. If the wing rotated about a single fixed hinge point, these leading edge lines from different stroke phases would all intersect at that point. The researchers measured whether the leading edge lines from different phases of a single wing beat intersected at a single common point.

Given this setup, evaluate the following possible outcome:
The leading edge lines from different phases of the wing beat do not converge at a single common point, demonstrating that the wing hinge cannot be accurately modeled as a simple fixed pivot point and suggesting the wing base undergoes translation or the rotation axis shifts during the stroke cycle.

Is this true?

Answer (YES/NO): YES